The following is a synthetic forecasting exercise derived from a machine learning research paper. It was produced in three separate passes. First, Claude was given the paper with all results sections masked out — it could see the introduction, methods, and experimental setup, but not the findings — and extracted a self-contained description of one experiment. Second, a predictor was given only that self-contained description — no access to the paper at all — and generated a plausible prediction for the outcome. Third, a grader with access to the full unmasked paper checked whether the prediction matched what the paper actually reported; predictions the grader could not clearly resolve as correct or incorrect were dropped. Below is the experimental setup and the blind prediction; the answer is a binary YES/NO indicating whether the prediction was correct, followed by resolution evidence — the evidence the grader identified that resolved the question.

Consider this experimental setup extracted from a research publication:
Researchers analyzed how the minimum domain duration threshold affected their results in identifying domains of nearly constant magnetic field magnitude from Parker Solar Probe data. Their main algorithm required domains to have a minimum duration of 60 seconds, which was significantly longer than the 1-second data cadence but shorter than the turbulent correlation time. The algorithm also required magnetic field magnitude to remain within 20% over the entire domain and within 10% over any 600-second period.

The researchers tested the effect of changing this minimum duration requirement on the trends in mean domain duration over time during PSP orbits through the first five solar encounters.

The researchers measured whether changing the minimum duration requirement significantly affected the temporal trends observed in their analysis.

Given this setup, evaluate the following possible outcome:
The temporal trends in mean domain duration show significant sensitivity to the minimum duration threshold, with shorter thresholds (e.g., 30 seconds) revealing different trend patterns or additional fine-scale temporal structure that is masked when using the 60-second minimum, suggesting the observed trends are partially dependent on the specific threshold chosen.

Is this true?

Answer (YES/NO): NO